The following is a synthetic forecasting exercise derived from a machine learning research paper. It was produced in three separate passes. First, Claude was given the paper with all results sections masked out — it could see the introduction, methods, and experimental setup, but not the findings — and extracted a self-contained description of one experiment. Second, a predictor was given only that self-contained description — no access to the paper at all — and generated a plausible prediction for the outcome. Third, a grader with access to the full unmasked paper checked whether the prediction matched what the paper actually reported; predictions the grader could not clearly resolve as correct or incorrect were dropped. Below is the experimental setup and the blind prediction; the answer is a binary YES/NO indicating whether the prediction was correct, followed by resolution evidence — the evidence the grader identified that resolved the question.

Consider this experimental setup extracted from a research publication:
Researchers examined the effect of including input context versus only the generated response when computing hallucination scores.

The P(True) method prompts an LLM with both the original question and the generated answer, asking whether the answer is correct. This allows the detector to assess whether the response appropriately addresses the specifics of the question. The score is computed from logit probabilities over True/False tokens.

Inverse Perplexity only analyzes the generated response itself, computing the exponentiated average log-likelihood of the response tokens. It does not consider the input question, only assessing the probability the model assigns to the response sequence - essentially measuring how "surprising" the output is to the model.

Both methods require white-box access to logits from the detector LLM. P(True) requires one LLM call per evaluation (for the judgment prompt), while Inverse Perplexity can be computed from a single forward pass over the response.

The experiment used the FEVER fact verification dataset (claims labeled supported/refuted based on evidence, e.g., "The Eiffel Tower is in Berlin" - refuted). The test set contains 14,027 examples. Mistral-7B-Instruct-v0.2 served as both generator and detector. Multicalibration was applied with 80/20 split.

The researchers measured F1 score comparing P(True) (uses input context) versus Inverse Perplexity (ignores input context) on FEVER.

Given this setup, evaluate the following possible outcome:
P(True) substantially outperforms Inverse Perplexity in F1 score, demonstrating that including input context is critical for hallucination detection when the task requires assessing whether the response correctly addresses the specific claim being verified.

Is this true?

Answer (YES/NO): YES